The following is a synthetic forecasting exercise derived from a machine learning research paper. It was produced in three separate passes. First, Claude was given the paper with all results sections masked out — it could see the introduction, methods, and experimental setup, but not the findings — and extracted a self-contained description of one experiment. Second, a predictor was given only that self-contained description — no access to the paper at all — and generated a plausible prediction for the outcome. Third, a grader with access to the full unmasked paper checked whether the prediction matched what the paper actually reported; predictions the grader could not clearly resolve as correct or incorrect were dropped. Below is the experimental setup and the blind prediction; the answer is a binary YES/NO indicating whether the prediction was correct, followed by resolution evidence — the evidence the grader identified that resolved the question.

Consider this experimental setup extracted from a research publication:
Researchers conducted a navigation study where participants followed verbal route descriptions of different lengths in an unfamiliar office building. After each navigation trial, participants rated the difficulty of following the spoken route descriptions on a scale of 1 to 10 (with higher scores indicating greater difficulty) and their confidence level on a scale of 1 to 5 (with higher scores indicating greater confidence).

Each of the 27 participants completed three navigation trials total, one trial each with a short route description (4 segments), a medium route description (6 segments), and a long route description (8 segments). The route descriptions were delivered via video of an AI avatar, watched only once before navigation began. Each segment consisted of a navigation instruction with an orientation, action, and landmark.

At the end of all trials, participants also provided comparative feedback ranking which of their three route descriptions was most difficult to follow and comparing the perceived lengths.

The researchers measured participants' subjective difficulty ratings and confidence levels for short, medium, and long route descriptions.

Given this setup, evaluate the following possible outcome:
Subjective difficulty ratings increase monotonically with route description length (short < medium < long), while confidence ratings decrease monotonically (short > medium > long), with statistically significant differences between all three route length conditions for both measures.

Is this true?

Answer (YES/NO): NO